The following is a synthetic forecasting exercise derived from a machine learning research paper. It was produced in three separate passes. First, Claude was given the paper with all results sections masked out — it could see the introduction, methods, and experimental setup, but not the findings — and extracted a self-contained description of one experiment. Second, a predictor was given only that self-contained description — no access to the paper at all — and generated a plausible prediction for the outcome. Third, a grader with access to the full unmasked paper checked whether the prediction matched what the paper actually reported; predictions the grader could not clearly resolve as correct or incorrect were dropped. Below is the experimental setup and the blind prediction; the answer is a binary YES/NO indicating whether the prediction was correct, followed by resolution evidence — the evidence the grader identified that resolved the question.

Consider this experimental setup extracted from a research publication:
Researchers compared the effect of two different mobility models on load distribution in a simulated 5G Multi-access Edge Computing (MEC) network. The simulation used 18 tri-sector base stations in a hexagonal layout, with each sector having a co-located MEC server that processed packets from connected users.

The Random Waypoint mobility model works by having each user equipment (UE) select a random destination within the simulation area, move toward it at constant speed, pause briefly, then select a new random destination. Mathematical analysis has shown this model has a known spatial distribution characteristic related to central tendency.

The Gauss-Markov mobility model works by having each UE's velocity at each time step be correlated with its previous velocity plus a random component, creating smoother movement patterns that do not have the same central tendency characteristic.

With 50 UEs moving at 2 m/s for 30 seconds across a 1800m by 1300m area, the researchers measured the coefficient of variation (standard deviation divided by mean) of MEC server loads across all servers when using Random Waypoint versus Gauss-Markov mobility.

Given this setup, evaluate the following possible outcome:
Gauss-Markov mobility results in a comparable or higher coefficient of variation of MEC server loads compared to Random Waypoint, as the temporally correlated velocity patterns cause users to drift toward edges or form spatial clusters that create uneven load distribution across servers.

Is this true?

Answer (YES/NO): NO